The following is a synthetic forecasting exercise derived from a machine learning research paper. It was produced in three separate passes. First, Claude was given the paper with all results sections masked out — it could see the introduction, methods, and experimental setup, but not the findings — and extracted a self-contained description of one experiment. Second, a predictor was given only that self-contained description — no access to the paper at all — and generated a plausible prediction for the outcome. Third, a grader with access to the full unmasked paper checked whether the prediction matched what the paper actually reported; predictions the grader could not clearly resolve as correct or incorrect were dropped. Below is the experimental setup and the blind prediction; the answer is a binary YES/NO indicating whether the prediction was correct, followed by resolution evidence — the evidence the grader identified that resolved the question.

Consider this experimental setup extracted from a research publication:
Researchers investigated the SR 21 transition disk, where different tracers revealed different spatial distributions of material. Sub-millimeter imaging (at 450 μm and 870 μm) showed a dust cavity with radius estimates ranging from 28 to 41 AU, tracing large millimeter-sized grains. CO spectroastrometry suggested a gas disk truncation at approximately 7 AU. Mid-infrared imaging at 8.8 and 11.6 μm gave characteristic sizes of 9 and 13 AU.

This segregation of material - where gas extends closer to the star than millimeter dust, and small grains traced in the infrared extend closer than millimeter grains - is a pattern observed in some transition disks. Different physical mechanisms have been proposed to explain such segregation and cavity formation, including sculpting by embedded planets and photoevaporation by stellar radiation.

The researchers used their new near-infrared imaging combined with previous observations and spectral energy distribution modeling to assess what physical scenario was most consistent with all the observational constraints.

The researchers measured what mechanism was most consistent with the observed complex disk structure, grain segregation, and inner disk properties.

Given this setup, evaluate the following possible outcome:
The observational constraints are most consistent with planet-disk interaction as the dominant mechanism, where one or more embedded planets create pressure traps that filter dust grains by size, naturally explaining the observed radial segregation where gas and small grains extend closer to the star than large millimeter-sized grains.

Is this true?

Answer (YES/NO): YES